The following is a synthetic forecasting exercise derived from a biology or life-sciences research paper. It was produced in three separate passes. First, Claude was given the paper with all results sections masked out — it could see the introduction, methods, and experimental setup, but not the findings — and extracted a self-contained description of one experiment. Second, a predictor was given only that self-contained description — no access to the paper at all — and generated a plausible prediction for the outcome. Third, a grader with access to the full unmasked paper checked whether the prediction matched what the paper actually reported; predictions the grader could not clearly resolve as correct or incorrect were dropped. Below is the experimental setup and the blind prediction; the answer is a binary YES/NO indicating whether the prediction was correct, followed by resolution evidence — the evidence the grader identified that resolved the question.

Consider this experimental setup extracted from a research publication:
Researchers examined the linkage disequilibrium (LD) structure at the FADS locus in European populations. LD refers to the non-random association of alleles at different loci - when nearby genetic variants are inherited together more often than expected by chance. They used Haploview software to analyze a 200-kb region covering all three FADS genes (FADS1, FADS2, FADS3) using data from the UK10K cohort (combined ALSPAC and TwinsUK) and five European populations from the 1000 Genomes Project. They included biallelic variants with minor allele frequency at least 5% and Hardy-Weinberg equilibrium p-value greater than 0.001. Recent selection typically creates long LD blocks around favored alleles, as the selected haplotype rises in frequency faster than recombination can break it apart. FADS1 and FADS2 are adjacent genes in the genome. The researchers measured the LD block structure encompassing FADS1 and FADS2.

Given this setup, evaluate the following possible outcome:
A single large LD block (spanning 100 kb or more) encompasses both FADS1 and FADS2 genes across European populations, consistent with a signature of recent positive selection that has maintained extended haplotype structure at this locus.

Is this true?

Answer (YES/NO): NO